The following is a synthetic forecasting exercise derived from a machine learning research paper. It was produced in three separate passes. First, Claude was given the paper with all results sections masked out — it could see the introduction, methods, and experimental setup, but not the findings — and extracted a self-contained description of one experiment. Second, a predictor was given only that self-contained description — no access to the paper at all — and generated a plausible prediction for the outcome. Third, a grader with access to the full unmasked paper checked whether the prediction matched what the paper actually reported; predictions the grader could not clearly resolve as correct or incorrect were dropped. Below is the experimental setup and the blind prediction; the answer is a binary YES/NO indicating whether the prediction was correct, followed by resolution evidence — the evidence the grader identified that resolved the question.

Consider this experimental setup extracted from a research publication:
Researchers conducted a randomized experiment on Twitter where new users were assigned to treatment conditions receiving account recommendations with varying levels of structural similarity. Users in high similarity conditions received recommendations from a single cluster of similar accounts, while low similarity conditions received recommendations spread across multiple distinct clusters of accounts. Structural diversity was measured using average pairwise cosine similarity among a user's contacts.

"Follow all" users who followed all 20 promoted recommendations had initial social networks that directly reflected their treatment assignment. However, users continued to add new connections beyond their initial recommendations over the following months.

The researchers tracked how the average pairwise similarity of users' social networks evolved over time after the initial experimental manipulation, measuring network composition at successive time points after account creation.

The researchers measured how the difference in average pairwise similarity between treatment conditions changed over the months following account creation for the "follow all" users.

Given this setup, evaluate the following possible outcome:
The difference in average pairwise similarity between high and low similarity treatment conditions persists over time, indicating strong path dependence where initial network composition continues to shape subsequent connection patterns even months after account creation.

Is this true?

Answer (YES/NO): YES